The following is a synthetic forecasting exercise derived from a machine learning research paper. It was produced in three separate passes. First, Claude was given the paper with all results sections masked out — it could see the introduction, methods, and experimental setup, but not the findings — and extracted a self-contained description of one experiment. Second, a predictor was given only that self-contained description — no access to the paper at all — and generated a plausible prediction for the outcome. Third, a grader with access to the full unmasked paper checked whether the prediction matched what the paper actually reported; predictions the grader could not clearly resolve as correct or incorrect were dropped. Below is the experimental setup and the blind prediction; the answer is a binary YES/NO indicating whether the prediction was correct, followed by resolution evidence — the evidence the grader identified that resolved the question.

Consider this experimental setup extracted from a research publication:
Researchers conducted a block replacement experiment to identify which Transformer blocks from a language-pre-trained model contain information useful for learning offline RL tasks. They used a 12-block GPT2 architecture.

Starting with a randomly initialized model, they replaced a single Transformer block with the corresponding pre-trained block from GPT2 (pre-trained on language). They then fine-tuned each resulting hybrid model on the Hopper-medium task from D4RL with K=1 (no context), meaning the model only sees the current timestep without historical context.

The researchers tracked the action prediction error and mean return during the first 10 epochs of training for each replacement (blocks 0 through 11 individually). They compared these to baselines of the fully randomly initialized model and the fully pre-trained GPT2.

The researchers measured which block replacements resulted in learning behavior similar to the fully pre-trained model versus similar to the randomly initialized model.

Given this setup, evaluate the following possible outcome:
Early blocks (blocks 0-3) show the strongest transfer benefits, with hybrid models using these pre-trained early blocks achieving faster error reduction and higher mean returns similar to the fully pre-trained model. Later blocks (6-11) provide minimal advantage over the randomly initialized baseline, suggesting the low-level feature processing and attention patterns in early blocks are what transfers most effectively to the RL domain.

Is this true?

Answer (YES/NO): NO